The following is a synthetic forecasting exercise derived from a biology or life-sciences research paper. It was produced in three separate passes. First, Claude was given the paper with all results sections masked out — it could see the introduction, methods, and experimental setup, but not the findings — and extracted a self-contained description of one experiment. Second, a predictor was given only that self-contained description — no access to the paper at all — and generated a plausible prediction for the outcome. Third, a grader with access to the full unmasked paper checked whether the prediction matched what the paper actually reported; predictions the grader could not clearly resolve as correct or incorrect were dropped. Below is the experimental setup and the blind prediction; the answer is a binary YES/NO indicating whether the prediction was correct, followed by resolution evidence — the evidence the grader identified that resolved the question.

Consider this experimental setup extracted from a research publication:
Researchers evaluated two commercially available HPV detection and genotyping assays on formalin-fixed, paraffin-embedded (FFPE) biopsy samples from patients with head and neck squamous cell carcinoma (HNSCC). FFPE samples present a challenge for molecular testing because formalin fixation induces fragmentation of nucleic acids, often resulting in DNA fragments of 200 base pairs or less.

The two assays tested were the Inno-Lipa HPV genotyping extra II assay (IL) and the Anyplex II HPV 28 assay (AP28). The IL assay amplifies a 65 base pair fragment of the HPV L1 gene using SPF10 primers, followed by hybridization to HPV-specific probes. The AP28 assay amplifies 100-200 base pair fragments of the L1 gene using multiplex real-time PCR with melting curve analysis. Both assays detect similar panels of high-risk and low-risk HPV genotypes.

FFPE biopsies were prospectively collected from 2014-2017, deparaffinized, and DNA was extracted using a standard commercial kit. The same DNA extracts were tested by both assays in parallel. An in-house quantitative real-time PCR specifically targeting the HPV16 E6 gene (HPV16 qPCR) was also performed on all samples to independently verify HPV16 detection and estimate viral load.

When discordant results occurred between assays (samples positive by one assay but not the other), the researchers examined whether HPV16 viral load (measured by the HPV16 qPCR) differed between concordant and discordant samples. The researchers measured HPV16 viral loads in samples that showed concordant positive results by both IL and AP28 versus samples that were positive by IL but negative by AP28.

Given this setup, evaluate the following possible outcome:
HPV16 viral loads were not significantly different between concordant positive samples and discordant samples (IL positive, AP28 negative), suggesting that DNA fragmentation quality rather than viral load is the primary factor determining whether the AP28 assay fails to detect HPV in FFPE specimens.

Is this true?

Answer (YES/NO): NO